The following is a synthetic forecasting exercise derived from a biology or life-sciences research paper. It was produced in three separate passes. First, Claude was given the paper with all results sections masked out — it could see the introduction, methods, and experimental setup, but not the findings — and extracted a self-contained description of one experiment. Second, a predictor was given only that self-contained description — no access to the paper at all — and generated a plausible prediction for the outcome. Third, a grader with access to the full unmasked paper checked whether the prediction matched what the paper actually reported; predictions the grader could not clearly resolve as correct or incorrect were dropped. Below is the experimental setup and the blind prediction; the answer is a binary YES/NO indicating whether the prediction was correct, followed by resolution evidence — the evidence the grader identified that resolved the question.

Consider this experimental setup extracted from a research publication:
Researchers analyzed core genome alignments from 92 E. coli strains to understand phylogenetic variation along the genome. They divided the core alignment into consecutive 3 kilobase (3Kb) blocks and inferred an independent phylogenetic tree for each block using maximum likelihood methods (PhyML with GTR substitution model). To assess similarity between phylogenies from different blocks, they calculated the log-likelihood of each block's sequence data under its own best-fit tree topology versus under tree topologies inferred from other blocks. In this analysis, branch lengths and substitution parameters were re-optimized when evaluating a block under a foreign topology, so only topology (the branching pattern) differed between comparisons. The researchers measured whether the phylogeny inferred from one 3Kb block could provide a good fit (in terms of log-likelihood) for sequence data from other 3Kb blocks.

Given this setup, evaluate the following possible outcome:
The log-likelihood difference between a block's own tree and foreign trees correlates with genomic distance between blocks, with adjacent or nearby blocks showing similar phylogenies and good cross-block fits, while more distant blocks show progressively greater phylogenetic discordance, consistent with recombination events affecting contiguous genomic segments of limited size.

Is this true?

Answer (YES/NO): NO